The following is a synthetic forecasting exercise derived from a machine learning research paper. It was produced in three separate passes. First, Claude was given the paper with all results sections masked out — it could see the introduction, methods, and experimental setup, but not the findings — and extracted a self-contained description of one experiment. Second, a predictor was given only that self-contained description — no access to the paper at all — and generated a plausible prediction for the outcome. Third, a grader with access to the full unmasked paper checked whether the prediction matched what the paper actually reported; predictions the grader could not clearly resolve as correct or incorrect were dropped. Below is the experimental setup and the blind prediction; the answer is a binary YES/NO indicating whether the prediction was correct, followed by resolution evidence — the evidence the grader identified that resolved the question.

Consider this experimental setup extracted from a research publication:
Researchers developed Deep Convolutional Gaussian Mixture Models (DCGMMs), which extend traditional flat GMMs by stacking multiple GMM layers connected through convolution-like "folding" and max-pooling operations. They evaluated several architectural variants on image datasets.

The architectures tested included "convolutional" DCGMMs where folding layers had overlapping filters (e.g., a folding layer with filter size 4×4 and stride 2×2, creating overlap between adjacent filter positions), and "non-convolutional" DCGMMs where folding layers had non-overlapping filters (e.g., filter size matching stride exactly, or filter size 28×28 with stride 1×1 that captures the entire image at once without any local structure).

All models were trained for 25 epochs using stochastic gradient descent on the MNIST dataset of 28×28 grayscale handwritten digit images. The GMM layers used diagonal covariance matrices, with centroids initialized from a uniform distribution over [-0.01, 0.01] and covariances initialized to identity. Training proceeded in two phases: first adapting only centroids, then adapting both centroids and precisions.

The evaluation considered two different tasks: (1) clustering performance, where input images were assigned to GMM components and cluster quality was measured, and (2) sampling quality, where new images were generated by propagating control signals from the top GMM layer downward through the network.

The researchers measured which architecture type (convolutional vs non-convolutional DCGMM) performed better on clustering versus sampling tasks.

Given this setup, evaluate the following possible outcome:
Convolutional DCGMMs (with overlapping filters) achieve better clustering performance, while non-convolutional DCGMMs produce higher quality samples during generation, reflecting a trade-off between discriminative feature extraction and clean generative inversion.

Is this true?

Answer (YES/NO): NO